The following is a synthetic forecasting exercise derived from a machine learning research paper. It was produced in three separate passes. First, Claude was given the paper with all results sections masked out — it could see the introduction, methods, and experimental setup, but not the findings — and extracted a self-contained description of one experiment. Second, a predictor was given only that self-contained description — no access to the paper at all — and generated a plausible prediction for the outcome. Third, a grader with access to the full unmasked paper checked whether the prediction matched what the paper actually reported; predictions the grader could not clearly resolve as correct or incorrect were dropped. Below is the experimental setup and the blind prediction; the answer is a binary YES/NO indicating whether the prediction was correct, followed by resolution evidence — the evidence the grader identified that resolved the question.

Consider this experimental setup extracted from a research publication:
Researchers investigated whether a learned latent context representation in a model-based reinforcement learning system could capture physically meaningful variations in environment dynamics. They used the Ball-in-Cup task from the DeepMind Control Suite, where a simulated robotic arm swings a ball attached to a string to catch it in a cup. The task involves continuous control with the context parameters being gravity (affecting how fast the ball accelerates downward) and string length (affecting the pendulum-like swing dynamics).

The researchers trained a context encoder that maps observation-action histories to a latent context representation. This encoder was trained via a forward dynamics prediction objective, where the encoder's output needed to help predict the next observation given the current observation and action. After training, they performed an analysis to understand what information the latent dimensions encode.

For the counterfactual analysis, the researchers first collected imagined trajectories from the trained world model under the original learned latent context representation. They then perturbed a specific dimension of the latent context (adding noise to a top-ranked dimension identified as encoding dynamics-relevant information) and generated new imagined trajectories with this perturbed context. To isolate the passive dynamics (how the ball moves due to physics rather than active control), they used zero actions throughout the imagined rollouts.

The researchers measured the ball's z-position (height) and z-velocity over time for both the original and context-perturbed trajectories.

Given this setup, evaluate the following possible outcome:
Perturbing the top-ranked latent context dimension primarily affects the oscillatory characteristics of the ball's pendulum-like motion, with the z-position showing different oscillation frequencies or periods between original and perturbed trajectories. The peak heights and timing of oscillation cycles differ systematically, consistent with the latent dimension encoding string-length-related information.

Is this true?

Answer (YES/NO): NO